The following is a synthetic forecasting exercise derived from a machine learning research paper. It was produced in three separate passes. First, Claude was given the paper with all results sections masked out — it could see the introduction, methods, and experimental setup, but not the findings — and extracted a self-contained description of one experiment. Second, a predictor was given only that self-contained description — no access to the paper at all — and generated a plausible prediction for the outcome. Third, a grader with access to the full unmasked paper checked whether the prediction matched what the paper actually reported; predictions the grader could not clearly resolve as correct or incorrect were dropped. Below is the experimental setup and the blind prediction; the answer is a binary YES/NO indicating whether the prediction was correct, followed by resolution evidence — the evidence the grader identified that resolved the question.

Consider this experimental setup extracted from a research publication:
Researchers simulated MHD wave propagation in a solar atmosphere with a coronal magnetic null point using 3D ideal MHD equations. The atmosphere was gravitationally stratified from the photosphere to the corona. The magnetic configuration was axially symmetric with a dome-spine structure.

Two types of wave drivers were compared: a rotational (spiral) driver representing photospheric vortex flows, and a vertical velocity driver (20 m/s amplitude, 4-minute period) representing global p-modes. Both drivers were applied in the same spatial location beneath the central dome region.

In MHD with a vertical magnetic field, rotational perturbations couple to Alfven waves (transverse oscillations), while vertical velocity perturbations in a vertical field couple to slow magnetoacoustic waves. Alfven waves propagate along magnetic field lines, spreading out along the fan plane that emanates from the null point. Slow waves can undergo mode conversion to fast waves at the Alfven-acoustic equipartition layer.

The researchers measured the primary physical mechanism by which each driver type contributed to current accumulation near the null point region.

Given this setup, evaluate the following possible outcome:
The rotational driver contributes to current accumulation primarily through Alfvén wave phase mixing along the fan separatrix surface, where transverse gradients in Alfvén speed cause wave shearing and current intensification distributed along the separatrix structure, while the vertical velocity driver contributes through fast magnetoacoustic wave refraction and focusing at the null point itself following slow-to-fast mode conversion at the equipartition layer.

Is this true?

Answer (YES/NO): YES